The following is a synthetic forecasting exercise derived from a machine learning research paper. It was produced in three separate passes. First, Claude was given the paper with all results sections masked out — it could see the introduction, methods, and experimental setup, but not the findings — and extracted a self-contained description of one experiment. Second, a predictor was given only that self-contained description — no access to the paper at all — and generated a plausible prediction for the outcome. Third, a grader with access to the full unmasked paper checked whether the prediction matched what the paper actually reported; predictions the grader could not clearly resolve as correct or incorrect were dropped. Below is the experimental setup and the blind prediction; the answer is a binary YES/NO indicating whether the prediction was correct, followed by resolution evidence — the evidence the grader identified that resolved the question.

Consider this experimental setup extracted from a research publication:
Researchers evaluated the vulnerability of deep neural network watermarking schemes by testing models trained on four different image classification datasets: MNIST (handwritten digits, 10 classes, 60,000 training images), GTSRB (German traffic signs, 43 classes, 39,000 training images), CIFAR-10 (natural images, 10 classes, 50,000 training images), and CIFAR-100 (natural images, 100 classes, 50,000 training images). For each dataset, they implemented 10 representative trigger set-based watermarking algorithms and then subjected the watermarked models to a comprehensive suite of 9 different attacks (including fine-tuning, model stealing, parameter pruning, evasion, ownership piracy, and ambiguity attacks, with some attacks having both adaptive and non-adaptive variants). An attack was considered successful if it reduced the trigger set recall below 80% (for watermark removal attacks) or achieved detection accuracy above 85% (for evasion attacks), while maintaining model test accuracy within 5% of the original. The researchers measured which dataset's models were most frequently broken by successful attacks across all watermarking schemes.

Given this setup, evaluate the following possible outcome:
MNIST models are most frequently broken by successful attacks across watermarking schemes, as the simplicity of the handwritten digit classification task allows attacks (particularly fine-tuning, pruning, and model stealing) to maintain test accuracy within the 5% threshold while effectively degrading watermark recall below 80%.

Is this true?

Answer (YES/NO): YES